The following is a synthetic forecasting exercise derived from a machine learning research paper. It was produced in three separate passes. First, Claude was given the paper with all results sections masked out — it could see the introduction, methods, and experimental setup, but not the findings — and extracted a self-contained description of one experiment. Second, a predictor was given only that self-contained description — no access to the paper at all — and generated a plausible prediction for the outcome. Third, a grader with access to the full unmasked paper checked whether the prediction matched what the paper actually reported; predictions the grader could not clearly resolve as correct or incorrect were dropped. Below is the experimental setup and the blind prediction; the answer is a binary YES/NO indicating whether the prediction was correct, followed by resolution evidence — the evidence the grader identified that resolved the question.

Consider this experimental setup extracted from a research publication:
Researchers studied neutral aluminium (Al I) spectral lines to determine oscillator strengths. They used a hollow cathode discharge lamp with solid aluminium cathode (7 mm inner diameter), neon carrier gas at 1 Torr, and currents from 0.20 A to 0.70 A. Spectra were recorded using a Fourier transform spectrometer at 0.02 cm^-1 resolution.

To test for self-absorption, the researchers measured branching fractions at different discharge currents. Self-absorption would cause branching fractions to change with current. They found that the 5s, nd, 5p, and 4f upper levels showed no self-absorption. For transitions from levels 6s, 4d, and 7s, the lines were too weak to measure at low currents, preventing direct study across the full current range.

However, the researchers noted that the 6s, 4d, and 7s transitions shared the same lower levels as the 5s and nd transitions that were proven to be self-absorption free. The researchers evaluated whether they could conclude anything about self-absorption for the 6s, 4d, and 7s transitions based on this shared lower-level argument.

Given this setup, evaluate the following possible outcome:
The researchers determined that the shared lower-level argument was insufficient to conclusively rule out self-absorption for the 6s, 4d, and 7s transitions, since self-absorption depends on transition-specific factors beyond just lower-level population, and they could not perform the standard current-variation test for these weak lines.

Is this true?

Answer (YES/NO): NO